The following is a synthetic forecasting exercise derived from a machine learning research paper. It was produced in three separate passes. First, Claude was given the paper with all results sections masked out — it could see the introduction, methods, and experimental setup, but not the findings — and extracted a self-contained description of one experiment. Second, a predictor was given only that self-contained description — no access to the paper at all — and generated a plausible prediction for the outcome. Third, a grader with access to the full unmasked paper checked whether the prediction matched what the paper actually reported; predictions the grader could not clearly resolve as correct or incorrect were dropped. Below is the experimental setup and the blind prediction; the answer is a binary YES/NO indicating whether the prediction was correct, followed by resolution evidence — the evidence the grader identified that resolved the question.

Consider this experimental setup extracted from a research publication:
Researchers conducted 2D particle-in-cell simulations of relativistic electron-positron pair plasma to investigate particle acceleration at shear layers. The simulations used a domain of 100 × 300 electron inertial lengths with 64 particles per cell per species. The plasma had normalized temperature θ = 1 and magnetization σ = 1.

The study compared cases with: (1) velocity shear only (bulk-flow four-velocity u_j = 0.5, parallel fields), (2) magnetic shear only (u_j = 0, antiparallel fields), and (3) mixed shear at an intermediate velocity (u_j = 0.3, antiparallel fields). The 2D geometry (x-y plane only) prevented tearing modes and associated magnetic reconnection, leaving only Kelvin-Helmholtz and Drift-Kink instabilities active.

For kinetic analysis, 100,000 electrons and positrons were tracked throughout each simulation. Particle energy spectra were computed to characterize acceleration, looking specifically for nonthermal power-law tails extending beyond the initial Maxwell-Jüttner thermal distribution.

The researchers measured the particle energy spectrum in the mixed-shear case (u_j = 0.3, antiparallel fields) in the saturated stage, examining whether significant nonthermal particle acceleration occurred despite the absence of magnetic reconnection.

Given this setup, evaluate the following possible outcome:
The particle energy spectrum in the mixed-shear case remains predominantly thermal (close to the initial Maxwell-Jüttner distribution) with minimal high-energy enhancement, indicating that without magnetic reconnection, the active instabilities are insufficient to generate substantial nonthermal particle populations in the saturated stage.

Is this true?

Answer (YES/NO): NO